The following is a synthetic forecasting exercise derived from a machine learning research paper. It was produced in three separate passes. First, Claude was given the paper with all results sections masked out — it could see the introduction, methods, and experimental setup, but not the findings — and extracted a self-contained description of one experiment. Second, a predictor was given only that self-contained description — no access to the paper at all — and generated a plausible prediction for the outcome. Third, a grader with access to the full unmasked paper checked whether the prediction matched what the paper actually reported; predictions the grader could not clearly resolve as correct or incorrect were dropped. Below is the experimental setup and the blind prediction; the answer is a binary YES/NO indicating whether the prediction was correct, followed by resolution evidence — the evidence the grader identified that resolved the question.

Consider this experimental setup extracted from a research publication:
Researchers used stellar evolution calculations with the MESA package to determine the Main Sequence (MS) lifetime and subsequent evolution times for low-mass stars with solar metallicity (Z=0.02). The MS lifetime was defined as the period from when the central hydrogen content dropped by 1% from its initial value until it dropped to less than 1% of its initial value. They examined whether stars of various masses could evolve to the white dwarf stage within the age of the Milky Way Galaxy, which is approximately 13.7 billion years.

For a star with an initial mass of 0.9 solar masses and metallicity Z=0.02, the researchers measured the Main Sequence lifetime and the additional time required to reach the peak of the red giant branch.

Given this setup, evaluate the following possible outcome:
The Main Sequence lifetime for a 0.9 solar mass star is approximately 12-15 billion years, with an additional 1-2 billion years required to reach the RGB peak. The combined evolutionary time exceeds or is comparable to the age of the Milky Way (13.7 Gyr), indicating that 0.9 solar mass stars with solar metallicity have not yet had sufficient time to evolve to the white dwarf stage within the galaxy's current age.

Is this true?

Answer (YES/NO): NO